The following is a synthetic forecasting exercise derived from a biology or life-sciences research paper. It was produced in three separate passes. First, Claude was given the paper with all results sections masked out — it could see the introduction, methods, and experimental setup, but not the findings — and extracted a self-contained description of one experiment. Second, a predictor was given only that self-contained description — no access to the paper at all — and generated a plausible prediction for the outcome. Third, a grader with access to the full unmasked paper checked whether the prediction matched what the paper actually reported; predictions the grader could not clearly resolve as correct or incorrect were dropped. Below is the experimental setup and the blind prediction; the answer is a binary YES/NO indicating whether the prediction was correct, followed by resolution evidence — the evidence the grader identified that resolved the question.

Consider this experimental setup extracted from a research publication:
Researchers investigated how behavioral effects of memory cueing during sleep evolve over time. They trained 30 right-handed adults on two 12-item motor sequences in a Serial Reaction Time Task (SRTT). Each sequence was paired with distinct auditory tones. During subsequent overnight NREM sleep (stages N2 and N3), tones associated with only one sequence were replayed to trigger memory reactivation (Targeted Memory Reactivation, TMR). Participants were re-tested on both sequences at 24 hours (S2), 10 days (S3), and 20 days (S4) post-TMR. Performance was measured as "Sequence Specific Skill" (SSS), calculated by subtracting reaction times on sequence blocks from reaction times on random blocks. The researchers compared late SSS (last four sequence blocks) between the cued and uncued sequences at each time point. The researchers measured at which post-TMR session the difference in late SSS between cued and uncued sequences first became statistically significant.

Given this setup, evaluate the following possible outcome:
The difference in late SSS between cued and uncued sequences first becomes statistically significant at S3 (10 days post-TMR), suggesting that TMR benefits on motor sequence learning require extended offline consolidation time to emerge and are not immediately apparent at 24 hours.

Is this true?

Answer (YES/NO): NO